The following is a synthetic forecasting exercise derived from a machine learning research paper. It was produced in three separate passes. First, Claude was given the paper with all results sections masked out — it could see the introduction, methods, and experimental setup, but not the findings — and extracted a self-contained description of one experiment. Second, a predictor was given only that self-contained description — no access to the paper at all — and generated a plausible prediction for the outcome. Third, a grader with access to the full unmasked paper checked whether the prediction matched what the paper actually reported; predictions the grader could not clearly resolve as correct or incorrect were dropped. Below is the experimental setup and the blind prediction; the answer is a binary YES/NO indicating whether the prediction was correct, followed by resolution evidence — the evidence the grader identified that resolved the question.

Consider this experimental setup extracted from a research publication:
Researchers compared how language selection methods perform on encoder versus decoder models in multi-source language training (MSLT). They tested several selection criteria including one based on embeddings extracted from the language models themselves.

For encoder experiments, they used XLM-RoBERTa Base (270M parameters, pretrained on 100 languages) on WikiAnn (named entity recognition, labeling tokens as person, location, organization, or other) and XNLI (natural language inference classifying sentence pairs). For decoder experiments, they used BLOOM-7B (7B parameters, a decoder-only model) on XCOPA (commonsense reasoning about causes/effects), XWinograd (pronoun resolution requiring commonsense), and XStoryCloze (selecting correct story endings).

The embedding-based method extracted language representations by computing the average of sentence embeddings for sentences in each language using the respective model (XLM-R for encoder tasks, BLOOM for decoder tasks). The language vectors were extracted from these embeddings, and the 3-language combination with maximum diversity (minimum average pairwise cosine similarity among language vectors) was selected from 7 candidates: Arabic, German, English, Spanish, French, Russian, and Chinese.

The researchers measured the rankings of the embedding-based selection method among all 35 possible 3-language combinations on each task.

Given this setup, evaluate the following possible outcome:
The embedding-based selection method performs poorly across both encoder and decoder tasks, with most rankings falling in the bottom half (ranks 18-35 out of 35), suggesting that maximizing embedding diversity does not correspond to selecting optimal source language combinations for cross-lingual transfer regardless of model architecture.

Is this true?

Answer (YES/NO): NO